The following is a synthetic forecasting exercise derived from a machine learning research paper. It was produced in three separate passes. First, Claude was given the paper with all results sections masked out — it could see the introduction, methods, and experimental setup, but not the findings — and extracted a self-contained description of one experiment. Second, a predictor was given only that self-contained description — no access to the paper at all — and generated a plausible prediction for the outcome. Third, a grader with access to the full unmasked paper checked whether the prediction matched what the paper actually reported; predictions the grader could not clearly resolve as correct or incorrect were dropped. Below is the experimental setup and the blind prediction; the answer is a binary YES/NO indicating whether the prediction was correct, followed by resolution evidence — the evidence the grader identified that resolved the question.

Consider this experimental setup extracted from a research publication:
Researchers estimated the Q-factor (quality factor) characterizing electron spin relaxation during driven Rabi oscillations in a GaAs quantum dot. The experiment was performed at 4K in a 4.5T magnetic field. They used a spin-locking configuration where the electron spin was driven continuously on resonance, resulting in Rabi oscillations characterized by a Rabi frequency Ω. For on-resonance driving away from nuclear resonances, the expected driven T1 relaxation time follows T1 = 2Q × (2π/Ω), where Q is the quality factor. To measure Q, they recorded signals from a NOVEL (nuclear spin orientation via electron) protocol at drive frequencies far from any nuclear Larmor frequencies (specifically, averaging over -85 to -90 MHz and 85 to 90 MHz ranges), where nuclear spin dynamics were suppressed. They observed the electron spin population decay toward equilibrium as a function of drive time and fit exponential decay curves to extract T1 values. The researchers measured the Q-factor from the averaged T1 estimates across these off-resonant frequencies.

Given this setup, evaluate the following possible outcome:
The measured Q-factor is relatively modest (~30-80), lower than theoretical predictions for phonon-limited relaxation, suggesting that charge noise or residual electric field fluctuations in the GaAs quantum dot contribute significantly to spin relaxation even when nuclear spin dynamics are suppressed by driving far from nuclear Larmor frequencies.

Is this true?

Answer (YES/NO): NO